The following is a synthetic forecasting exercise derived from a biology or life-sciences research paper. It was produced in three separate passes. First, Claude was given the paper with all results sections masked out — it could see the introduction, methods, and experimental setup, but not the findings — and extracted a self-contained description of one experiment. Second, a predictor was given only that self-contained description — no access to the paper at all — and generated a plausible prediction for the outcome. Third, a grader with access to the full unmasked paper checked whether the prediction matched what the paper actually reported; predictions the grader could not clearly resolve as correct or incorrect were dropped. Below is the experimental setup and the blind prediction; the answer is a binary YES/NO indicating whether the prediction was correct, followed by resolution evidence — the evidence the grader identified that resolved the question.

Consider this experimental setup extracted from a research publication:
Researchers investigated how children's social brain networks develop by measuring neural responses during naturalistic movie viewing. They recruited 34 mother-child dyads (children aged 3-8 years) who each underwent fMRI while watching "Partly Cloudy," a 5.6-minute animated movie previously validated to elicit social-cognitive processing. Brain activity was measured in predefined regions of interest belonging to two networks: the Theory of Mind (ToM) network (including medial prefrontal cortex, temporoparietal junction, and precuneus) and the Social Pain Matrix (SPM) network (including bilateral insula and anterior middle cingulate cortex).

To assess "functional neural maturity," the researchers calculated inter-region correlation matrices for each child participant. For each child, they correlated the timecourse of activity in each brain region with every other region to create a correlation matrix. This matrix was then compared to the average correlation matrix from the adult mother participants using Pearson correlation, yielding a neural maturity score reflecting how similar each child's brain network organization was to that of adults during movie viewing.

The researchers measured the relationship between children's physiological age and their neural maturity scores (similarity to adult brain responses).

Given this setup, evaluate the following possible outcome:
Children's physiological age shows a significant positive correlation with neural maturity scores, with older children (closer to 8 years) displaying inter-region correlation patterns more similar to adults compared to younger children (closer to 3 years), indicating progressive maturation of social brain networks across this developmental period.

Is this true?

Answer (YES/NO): YES